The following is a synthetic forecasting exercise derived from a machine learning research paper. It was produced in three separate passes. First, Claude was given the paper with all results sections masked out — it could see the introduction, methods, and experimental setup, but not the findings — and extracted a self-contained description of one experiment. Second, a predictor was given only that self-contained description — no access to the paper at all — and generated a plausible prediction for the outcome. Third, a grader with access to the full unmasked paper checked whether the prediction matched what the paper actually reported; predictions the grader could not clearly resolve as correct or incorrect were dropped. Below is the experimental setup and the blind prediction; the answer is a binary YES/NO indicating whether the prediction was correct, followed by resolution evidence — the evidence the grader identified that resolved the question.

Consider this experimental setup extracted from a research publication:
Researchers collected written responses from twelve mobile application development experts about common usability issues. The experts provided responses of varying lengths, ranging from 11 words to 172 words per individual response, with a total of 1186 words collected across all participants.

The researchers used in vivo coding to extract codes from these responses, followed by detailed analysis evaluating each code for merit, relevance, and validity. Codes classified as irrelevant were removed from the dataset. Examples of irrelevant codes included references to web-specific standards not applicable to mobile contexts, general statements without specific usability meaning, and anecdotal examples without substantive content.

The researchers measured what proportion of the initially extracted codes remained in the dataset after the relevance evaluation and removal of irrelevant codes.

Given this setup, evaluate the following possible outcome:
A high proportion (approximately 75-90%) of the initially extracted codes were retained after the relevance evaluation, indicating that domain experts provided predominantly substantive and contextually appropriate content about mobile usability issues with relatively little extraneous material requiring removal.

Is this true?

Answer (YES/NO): NO